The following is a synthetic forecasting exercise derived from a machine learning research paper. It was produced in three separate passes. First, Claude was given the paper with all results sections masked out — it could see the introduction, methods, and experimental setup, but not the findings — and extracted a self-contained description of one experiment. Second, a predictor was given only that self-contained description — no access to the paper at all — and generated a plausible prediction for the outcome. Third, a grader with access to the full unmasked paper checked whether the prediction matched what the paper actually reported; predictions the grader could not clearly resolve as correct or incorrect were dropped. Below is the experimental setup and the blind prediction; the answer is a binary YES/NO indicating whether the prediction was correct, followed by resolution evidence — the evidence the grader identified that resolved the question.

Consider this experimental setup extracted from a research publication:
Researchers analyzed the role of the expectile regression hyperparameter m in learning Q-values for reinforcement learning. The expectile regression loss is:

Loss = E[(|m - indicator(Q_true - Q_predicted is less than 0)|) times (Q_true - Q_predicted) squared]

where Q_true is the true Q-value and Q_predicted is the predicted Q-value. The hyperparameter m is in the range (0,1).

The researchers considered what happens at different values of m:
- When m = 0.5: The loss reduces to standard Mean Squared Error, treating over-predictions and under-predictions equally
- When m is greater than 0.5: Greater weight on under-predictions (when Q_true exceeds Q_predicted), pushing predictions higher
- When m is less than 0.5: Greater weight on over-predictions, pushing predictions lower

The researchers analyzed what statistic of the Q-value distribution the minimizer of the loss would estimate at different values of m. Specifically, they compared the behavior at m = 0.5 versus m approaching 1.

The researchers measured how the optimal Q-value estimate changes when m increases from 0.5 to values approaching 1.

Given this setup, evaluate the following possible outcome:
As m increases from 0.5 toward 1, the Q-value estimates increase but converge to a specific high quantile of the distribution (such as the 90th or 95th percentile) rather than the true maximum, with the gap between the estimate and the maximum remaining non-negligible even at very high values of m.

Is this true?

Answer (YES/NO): NO